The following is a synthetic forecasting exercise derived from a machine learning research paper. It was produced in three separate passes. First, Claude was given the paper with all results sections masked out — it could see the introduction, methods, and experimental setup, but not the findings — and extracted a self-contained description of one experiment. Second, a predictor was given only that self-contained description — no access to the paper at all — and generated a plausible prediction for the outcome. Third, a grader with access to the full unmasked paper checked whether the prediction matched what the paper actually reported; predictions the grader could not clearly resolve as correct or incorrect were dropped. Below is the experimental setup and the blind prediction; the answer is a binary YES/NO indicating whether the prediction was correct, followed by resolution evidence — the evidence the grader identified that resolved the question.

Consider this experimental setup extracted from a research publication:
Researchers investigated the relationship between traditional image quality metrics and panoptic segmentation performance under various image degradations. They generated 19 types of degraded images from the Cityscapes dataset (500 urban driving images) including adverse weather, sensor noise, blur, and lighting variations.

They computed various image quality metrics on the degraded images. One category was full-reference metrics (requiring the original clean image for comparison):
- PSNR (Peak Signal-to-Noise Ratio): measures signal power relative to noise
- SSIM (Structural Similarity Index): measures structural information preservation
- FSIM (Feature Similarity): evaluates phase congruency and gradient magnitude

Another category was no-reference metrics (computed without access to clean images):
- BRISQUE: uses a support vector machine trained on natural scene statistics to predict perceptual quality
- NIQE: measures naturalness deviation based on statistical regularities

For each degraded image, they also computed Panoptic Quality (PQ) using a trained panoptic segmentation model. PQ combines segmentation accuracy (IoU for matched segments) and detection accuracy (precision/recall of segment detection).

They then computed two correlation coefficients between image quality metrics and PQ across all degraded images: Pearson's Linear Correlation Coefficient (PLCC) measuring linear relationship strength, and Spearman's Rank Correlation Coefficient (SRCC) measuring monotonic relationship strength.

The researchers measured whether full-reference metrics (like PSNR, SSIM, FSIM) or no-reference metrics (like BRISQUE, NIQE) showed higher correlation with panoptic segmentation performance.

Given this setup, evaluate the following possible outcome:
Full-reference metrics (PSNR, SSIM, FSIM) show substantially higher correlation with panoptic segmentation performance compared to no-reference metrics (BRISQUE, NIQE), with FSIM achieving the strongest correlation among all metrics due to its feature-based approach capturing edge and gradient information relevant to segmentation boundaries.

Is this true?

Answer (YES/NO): NO